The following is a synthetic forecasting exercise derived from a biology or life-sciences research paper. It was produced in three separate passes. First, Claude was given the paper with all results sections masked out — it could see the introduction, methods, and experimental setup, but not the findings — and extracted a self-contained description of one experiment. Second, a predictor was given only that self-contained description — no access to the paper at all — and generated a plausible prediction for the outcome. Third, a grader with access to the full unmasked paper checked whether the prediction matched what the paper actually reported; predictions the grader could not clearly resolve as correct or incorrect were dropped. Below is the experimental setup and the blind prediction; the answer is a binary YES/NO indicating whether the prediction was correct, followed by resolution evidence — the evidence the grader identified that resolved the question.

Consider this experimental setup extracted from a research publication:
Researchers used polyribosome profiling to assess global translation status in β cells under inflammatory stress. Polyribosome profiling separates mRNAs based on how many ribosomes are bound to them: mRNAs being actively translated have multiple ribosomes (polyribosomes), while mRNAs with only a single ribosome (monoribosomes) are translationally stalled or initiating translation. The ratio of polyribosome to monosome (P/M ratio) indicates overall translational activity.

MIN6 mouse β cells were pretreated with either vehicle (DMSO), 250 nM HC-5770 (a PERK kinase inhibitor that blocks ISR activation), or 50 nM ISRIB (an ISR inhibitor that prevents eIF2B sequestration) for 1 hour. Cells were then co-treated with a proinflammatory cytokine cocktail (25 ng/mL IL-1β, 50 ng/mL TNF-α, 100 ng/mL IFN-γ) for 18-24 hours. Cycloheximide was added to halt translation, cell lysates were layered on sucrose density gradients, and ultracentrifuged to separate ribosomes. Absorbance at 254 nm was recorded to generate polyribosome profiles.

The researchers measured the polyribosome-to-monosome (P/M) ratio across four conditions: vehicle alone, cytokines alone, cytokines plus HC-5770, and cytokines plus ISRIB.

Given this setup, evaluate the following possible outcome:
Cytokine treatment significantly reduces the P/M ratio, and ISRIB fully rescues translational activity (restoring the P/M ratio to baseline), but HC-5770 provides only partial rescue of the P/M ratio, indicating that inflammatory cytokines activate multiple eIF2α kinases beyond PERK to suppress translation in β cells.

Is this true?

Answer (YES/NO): NO